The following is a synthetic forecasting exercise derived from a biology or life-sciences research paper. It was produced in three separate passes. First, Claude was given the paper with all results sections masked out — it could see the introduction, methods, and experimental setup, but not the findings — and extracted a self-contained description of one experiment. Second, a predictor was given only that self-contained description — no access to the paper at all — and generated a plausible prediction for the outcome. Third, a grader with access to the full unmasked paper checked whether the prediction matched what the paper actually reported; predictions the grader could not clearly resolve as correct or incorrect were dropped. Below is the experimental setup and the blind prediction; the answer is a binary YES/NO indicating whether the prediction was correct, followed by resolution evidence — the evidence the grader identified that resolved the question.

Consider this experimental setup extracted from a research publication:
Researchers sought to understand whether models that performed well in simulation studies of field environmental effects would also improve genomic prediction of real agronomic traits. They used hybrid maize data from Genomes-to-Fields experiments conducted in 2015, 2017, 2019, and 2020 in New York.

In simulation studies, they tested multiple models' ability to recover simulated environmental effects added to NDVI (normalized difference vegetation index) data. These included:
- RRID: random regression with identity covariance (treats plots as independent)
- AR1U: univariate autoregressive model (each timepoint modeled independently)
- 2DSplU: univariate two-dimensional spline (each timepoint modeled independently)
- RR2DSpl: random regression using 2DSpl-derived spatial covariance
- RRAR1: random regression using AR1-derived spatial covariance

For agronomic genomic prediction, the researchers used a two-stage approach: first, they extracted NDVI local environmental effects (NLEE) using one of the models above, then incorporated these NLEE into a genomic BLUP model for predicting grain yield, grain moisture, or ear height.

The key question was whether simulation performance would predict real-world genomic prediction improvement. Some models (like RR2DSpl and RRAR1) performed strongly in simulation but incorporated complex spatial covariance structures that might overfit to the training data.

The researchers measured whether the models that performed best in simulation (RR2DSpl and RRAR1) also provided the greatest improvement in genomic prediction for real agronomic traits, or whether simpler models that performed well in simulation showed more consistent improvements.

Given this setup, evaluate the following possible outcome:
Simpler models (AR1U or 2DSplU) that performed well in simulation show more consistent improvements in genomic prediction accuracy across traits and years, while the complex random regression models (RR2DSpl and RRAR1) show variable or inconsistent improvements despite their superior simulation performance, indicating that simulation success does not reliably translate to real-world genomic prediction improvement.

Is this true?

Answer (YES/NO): YES